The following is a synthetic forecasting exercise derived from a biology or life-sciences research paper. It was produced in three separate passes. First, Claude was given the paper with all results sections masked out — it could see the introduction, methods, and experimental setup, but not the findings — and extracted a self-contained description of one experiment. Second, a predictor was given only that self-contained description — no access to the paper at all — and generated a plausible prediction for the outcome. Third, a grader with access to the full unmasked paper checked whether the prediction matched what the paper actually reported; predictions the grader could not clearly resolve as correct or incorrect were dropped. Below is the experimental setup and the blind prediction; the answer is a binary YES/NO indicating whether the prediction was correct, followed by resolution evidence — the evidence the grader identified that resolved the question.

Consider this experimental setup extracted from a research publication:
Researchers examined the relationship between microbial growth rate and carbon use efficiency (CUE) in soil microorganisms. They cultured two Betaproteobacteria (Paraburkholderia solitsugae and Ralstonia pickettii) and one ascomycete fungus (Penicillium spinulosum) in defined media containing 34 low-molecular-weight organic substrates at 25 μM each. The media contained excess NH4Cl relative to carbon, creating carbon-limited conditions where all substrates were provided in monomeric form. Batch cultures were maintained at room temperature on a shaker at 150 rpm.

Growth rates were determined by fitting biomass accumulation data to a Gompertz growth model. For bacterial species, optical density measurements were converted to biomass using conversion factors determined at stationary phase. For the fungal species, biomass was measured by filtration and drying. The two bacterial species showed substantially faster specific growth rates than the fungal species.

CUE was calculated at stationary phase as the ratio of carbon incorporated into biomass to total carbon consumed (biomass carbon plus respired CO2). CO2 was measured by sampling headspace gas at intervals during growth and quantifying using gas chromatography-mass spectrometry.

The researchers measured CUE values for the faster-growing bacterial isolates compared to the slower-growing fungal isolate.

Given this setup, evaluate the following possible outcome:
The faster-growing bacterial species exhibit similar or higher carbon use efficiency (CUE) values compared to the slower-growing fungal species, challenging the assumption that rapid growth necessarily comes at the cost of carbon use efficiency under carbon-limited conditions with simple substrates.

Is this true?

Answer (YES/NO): YES